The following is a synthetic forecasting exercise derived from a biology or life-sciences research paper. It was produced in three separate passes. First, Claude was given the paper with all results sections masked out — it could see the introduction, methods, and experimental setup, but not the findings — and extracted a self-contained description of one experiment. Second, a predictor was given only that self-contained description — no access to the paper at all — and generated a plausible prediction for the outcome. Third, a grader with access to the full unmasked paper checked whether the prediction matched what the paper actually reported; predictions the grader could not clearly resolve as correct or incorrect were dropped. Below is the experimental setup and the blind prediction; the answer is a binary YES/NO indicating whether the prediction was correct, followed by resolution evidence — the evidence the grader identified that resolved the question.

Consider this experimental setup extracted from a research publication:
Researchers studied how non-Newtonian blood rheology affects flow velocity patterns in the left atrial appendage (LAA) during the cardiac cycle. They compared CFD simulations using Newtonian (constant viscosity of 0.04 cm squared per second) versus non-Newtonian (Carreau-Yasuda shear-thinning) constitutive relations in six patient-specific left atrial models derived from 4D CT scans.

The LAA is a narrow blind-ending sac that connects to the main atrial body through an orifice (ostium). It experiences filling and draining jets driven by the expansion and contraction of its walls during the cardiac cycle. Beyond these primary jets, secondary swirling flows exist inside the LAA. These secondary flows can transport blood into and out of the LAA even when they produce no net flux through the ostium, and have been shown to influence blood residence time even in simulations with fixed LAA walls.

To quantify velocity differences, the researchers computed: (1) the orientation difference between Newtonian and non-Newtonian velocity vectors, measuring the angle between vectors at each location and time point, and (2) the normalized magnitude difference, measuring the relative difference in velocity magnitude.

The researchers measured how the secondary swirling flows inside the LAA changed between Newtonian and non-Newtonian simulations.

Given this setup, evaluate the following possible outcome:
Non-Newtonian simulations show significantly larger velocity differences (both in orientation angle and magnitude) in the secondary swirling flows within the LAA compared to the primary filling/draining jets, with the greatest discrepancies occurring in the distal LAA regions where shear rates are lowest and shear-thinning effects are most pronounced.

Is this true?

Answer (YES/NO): NO